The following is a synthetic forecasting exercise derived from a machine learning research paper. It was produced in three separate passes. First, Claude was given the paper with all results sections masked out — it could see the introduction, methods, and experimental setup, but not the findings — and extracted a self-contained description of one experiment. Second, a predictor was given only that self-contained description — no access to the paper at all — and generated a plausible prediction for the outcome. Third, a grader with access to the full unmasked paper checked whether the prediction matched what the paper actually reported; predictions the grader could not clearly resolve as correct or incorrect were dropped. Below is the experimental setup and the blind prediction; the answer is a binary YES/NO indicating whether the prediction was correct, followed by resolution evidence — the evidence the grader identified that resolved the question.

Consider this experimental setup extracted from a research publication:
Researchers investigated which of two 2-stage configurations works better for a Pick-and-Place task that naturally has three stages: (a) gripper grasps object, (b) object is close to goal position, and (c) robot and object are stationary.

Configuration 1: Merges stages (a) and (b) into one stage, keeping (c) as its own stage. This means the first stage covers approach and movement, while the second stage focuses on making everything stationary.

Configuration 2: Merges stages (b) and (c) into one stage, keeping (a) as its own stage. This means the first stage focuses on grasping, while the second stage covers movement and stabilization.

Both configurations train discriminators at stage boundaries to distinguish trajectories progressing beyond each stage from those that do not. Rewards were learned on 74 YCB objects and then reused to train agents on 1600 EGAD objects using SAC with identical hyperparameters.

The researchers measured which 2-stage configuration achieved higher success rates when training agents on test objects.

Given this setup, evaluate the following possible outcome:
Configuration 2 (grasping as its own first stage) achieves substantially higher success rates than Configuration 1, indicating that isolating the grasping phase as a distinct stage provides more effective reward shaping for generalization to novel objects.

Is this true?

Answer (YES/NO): NO